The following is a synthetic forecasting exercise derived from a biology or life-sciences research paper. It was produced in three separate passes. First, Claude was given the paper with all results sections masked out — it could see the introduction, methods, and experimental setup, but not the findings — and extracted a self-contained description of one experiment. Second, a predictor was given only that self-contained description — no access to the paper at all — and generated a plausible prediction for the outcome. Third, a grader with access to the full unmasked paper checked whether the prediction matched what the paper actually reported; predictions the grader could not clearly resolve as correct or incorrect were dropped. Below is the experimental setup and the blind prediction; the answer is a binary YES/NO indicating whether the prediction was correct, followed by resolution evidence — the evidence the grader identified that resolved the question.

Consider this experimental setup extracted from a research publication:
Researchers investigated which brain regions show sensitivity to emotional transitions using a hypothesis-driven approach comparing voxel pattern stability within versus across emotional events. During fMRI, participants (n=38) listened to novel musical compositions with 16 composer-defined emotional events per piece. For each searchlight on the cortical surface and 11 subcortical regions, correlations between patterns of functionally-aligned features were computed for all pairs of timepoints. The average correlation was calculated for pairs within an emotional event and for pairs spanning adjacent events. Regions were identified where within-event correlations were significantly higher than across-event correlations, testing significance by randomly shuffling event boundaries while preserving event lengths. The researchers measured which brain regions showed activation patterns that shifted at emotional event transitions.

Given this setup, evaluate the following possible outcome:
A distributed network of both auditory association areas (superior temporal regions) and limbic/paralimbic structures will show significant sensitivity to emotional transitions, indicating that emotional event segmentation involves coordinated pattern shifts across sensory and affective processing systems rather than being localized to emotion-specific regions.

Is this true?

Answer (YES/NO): NO